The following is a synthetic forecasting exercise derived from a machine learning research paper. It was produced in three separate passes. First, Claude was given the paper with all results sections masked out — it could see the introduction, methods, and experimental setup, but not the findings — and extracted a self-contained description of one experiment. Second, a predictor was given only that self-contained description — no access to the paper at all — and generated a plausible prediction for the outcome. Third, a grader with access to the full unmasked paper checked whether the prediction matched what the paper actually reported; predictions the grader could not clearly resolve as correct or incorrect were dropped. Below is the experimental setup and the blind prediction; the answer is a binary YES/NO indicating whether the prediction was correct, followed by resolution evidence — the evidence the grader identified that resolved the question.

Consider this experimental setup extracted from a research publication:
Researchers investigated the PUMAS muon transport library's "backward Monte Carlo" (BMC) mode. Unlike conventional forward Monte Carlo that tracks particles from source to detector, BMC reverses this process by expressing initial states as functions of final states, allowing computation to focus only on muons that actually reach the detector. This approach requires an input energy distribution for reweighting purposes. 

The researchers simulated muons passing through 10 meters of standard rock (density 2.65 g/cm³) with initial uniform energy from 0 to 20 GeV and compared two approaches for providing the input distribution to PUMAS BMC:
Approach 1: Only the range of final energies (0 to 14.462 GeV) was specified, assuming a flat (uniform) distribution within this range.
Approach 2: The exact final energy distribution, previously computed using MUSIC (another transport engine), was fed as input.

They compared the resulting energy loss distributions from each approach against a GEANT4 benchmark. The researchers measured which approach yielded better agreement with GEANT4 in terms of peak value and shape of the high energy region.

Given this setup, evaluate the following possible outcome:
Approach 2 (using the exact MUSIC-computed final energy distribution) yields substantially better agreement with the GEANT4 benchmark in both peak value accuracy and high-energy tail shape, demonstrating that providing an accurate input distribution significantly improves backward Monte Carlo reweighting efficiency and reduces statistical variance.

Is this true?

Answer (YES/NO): NO